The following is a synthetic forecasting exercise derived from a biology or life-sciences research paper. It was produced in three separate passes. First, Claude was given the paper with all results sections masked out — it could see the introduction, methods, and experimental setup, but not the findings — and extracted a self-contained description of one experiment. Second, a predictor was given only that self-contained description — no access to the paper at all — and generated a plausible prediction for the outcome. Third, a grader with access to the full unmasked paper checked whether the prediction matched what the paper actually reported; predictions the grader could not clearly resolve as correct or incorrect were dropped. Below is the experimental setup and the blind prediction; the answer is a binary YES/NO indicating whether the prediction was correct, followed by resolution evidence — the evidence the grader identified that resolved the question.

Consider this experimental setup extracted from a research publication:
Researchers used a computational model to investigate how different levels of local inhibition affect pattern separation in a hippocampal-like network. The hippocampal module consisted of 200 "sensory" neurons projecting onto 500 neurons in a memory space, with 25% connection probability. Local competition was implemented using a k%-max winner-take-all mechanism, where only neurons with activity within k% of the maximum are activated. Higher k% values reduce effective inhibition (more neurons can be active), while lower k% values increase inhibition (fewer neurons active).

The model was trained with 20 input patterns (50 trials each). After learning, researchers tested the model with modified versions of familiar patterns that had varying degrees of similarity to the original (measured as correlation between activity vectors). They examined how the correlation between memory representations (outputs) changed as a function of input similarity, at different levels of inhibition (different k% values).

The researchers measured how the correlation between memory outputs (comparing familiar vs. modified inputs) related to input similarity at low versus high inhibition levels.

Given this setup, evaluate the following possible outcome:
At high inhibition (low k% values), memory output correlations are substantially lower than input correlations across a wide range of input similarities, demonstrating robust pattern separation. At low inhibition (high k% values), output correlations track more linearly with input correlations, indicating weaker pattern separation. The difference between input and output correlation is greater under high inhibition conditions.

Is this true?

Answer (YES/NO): NO